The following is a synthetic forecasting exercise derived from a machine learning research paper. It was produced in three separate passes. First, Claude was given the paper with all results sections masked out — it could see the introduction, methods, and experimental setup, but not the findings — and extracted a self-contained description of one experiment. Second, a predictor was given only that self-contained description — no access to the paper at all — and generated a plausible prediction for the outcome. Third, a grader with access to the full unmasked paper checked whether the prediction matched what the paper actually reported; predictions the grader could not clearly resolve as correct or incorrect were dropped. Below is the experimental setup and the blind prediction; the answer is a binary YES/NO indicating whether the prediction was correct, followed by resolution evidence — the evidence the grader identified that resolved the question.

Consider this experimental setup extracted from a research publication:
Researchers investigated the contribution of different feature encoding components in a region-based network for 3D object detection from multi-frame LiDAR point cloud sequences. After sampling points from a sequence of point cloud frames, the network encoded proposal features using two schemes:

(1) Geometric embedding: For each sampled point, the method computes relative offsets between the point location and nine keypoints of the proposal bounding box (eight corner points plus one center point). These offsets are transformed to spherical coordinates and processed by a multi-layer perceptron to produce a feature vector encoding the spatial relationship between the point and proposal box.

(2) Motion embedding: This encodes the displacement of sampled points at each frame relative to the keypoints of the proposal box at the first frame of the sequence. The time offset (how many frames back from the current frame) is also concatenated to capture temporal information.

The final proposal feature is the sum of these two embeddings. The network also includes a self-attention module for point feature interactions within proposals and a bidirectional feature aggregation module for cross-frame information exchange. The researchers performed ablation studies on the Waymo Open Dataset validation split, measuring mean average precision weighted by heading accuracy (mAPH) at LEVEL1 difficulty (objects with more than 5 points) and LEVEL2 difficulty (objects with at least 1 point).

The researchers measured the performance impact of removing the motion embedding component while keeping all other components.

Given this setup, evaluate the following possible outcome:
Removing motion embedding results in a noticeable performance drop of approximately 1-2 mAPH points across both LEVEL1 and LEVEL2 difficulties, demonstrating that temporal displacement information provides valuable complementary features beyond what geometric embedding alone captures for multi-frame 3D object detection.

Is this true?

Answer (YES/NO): NO